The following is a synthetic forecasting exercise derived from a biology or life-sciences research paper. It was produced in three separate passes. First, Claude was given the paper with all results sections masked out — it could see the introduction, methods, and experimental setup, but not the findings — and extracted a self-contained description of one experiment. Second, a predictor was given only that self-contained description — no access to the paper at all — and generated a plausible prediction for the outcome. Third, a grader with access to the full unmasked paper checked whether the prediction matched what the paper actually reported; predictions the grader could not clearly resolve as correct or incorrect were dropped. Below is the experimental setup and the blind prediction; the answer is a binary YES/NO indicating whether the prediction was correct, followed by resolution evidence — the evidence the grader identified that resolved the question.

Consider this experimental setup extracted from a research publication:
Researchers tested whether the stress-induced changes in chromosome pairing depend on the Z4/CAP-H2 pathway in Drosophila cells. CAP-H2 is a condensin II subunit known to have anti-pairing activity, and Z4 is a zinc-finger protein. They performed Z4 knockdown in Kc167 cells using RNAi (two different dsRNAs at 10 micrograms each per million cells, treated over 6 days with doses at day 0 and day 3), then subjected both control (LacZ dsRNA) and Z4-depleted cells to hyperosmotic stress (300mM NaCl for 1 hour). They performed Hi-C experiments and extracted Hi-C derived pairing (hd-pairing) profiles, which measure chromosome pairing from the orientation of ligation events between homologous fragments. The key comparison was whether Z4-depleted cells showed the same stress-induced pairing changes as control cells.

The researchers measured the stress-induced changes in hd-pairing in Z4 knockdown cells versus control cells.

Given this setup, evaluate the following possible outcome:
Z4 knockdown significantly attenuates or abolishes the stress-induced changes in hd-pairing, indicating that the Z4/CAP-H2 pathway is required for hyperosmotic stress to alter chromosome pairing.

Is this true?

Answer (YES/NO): YES